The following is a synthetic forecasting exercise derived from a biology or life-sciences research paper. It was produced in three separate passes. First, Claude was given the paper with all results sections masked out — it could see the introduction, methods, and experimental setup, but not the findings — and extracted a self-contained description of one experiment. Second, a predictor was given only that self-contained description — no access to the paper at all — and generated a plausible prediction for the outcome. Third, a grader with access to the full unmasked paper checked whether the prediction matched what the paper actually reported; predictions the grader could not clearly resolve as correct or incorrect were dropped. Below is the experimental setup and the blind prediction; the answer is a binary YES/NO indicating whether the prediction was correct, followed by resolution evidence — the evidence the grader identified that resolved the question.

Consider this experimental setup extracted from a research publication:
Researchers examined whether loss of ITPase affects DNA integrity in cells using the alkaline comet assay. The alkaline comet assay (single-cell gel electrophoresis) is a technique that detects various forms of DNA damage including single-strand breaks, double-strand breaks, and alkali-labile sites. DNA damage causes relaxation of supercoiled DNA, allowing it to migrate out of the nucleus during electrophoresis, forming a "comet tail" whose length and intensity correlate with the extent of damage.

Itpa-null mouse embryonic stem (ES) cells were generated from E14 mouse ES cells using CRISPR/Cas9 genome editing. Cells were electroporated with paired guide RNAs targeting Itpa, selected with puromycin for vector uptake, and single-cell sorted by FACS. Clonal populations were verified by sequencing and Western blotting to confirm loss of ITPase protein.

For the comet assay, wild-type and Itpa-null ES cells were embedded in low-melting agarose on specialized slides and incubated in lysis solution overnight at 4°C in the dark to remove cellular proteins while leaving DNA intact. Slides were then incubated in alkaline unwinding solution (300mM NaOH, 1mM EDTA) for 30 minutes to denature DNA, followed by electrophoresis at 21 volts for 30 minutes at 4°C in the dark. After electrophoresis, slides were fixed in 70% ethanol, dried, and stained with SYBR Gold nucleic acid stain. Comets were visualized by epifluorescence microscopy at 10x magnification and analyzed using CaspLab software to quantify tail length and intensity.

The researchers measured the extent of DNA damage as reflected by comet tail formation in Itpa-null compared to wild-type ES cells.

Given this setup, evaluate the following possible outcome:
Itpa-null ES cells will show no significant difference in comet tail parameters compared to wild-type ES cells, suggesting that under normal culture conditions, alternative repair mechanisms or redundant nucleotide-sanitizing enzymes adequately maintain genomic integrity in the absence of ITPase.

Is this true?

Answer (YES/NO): YES